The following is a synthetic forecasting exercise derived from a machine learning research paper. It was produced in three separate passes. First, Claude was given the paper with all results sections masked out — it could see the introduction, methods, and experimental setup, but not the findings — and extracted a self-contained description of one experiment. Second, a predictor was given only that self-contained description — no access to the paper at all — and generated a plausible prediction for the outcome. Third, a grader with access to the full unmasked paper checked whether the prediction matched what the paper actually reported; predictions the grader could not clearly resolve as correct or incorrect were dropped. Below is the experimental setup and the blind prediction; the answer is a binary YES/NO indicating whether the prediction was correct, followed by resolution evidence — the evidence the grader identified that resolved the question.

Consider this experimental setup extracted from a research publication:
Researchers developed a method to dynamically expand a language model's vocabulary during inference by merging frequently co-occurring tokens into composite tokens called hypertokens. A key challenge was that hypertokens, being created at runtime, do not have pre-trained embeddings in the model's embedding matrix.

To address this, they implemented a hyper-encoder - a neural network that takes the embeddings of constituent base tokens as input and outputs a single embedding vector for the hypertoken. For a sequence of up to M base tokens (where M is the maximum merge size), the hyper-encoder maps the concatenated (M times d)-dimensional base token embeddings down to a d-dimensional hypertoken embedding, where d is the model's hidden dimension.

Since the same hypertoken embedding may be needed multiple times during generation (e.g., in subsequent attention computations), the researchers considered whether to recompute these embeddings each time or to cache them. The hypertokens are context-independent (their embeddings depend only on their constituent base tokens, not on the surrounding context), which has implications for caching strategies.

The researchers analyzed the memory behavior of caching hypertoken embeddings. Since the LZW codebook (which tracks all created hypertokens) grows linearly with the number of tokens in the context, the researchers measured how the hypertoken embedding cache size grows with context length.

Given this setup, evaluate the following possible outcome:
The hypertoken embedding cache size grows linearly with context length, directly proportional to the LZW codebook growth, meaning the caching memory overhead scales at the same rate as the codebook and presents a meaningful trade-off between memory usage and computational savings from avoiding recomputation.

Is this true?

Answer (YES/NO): YES